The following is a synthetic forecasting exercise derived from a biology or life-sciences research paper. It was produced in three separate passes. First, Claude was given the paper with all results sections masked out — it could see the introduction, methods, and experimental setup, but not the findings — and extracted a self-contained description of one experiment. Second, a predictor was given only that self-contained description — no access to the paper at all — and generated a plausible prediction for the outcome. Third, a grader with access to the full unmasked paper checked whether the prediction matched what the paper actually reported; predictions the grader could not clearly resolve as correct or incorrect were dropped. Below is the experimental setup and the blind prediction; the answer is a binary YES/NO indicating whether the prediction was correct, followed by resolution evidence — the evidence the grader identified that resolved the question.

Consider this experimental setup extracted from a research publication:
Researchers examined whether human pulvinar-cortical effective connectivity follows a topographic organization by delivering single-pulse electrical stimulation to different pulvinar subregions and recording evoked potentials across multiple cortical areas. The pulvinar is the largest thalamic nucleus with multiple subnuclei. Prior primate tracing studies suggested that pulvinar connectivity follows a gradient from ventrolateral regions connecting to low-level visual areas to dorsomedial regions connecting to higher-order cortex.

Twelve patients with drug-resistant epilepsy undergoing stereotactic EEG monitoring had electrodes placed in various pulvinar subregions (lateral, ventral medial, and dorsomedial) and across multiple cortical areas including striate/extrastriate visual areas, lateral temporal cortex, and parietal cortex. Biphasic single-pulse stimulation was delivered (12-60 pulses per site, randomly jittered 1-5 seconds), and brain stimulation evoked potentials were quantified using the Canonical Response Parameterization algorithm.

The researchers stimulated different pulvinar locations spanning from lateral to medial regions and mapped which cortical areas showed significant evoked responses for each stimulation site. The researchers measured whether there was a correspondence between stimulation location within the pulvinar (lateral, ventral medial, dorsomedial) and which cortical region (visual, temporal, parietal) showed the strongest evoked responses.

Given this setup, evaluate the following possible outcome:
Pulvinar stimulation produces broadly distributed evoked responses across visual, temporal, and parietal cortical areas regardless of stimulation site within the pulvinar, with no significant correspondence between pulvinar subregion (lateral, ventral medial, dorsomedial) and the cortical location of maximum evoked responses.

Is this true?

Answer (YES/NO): NO